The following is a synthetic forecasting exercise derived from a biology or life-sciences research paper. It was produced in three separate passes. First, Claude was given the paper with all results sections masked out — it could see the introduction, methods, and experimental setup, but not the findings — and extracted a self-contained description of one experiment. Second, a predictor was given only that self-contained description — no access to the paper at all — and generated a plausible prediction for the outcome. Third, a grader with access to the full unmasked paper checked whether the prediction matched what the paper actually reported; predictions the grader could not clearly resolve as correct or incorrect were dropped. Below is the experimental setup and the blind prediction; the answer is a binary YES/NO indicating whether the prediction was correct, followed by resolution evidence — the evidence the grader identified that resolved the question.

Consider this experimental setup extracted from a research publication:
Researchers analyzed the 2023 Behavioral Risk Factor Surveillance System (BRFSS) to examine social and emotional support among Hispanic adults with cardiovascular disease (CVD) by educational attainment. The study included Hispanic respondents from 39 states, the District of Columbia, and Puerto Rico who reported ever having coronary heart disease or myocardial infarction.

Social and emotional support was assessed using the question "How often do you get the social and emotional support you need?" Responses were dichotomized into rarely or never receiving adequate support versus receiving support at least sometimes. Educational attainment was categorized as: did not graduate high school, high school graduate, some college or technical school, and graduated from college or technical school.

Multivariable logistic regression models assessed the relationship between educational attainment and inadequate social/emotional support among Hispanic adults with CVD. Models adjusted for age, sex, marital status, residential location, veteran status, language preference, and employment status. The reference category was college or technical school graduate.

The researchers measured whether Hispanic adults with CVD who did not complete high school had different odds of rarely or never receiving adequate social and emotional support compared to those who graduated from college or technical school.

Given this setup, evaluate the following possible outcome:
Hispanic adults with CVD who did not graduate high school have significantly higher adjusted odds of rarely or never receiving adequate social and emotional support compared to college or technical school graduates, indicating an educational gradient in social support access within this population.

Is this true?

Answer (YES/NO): YES